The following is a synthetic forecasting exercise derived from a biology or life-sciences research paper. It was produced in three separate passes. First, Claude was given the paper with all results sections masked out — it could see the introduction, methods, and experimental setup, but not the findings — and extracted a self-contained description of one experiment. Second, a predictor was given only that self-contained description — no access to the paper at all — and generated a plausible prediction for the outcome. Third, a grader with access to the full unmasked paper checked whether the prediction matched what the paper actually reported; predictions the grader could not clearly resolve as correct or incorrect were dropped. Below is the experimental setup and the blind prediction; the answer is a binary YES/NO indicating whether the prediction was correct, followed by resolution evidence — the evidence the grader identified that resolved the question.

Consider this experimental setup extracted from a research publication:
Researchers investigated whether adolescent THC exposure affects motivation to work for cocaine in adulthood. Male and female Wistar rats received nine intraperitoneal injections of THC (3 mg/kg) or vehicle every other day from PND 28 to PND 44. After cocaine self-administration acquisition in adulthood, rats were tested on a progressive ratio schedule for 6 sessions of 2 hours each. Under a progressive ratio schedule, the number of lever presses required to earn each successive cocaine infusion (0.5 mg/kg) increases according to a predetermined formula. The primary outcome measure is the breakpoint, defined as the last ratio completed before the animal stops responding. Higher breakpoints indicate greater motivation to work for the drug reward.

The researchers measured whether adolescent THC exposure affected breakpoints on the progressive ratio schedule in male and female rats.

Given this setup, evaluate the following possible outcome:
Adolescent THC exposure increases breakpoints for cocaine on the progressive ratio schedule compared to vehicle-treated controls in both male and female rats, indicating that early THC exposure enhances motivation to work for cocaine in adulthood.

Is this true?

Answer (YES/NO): NO